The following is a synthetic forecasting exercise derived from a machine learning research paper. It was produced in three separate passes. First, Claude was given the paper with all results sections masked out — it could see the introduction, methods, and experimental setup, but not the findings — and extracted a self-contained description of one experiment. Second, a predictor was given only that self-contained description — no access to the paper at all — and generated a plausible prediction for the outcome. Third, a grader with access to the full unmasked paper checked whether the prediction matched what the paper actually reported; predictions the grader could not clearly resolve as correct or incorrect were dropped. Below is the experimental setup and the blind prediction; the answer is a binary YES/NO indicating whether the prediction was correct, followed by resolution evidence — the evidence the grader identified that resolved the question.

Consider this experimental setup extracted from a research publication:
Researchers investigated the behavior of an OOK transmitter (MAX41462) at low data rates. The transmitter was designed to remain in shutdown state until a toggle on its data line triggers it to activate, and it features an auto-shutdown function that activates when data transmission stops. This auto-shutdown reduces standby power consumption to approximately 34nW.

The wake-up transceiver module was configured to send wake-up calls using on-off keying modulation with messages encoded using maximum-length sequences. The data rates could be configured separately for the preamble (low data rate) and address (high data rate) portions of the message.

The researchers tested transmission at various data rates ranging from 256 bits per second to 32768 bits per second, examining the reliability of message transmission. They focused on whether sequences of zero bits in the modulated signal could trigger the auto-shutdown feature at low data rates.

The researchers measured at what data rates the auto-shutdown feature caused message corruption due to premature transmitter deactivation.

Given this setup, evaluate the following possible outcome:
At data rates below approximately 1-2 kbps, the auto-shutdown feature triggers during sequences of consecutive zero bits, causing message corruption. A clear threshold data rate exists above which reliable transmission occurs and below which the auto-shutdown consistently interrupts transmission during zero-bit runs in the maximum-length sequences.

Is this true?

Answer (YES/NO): YES